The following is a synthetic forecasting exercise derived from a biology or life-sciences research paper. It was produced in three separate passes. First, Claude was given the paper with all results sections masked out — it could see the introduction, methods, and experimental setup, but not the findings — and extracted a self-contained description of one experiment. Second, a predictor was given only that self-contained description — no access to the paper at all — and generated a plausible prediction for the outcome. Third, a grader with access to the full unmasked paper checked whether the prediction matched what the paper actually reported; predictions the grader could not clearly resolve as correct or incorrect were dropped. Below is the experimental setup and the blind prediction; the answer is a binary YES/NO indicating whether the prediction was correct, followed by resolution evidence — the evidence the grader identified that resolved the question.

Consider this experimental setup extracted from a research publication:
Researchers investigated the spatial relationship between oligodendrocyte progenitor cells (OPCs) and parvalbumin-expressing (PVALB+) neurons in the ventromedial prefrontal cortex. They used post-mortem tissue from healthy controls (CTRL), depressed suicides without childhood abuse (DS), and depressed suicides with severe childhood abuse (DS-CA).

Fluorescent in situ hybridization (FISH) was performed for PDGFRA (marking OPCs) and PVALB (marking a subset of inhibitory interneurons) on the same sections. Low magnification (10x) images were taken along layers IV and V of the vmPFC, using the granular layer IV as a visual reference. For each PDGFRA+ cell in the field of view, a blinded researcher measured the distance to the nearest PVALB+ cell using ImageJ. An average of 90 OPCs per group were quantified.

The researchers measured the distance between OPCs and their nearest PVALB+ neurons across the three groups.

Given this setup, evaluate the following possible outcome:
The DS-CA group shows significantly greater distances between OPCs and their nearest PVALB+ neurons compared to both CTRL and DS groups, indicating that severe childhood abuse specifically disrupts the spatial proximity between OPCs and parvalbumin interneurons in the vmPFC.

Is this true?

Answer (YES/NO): NO